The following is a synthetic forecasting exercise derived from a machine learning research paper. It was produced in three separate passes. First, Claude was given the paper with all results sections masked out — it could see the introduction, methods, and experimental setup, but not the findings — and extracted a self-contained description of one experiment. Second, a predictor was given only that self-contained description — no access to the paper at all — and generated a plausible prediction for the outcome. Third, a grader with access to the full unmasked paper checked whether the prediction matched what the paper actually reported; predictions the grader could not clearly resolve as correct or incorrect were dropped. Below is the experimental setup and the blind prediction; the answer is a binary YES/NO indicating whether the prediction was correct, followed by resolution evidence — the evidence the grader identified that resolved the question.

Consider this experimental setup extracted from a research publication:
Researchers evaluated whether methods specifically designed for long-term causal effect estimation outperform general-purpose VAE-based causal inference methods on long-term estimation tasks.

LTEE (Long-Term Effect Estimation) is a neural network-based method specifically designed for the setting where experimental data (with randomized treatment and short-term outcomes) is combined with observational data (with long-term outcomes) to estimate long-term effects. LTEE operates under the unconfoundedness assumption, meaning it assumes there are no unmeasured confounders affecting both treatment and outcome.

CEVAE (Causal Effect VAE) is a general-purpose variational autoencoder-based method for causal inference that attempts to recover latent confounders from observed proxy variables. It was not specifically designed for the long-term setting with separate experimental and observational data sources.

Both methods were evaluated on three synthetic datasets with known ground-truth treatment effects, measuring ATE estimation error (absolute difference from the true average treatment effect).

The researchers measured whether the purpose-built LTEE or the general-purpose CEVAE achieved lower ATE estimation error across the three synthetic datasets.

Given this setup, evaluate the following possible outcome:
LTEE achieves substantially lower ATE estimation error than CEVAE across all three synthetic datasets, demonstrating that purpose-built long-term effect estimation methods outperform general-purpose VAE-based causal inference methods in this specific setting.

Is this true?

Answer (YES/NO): NO